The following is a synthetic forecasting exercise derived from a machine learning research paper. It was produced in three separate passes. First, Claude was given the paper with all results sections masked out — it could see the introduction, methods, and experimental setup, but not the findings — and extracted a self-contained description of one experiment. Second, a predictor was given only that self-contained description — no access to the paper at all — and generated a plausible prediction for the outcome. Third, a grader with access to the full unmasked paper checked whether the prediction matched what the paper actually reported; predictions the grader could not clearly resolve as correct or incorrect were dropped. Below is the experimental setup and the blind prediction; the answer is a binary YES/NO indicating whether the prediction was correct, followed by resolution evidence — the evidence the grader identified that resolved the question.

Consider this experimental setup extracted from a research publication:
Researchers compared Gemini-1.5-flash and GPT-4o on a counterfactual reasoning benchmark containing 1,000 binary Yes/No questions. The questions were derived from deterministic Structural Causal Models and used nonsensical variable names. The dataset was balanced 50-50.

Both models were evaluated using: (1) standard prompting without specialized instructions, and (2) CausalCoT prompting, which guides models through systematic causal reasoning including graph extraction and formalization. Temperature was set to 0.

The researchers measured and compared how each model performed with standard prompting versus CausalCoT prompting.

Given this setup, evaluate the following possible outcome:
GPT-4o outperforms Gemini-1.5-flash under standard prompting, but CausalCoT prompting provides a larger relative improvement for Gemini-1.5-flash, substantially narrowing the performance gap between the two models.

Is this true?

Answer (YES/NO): NO